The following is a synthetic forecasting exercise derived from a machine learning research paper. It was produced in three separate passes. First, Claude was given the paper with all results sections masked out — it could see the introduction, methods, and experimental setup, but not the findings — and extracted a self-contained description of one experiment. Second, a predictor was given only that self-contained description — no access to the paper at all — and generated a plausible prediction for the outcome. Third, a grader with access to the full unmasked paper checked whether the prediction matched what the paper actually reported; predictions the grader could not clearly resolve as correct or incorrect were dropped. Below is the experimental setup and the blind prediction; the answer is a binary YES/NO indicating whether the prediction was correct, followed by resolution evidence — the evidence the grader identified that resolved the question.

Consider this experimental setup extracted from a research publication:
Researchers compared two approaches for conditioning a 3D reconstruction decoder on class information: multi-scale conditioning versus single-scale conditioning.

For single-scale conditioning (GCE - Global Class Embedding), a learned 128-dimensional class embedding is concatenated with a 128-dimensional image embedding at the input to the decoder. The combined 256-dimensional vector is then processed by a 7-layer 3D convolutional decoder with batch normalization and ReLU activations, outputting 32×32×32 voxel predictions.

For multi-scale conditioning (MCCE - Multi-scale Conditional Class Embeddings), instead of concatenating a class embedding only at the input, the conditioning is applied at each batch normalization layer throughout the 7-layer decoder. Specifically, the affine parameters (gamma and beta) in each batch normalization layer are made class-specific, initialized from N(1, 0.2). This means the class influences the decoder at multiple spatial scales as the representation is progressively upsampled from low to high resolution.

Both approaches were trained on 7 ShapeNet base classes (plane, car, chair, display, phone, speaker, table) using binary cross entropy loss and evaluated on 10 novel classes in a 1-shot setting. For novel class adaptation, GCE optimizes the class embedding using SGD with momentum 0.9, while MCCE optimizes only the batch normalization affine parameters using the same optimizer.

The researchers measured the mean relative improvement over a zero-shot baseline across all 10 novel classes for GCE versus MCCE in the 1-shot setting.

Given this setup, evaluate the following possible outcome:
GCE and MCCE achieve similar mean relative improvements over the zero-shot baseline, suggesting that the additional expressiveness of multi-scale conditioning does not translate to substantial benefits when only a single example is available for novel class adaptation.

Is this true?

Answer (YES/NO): NO